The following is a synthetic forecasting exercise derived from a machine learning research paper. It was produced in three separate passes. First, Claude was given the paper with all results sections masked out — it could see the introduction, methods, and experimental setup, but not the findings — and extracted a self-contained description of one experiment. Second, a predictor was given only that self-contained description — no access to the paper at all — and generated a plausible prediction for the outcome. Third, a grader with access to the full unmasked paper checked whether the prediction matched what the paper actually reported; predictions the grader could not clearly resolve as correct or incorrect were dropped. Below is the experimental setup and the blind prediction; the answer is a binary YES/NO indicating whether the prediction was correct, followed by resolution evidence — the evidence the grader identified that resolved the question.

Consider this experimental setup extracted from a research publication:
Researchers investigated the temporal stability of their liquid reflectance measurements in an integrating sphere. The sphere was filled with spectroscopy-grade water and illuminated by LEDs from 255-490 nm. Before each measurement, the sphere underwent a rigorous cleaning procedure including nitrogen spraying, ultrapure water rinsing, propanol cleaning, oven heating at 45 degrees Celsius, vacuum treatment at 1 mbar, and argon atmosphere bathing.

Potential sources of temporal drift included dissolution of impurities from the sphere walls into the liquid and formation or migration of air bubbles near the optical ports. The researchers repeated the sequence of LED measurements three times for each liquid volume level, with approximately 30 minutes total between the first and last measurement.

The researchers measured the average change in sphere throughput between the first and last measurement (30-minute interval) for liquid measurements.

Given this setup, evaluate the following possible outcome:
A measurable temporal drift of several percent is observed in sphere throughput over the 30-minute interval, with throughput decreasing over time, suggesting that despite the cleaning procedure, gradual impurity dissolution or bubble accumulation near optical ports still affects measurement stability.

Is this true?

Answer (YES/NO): NO